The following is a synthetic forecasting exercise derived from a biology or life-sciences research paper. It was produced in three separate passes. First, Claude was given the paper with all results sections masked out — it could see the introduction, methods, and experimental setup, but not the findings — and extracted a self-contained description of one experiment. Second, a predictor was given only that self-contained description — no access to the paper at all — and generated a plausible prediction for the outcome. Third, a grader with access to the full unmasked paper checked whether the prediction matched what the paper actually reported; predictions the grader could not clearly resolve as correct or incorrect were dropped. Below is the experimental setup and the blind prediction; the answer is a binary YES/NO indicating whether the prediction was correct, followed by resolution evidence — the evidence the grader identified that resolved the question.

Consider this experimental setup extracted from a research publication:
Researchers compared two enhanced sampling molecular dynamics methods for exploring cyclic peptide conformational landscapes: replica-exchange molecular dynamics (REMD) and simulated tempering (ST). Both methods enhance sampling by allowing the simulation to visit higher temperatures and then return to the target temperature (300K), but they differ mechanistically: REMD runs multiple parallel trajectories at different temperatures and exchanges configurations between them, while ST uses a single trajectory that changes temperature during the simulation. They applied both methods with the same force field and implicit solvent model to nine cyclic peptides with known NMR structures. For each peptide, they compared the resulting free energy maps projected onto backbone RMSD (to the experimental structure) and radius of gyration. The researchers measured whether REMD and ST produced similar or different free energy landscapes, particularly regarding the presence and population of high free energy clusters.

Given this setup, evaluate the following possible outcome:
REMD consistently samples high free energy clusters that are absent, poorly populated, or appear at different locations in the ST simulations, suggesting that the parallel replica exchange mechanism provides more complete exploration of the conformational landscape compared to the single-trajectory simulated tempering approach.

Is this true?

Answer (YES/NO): NO